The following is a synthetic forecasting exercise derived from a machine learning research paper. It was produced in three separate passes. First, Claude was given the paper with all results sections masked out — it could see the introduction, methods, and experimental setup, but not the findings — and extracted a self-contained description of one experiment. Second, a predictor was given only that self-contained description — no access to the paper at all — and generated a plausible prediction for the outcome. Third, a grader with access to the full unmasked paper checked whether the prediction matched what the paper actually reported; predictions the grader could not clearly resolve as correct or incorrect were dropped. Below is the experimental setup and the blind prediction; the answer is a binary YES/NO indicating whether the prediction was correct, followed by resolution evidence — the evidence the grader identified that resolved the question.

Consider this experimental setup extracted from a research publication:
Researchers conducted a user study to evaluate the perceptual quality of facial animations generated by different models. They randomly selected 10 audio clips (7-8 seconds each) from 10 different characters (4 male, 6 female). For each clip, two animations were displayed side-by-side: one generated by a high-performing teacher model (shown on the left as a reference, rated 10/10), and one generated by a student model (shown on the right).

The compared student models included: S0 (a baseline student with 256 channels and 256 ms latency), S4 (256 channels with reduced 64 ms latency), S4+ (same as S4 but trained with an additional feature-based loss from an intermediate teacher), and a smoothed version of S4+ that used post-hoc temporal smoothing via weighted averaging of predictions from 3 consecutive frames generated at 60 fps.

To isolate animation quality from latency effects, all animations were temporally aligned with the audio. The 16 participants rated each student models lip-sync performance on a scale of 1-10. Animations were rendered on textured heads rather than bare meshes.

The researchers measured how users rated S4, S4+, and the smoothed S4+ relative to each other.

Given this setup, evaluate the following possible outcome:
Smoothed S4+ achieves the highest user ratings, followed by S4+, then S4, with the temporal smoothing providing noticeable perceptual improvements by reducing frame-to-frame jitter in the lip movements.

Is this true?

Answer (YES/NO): NO